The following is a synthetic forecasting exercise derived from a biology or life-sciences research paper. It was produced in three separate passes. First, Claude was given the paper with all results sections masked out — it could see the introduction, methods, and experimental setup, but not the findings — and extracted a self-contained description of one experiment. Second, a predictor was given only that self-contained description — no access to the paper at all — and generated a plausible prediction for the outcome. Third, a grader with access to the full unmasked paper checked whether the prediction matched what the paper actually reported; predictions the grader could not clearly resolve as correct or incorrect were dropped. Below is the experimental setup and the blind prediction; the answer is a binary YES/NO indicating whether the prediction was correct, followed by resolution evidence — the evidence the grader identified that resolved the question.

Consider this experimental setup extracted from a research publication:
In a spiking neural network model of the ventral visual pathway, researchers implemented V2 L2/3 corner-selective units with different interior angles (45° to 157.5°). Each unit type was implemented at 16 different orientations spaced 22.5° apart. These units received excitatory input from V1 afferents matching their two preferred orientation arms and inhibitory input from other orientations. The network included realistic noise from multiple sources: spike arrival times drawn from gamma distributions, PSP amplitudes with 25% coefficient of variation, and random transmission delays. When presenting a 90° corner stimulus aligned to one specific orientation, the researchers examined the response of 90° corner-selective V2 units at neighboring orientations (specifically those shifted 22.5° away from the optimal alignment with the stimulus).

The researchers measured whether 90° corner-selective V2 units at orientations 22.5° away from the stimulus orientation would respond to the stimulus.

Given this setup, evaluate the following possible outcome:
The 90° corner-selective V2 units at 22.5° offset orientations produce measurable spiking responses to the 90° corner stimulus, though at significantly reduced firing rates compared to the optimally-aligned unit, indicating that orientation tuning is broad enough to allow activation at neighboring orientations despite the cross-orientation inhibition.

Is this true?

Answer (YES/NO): YES